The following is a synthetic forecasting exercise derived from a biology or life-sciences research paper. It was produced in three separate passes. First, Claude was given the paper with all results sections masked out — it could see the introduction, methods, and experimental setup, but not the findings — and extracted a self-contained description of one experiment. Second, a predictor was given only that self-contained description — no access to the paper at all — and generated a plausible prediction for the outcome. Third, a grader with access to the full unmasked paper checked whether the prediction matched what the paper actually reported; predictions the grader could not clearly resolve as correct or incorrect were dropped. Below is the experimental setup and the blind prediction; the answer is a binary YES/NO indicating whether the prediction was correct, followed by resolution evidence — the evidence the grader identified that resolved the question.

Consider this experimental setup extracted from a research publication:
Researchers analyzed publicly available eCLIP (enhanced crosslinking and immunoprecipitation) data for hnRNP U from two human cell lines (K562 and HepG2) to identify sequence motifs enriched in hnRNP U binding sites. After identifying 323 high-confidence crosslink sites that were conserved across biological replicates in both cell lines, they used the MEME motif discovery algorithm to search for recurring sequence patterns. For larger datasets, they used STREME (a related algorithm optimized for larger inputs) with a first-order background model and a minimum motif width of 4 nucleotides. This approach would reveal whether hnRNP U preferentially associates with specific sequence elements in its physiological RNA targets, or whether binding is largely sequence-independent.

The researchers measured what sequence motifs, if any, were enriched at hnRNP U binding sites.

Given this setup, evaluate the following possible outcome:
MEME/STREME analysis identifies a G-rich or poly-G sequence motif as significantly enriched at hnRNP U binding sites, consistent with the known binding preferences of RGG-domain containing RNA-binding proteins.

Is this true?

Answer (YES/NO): NO